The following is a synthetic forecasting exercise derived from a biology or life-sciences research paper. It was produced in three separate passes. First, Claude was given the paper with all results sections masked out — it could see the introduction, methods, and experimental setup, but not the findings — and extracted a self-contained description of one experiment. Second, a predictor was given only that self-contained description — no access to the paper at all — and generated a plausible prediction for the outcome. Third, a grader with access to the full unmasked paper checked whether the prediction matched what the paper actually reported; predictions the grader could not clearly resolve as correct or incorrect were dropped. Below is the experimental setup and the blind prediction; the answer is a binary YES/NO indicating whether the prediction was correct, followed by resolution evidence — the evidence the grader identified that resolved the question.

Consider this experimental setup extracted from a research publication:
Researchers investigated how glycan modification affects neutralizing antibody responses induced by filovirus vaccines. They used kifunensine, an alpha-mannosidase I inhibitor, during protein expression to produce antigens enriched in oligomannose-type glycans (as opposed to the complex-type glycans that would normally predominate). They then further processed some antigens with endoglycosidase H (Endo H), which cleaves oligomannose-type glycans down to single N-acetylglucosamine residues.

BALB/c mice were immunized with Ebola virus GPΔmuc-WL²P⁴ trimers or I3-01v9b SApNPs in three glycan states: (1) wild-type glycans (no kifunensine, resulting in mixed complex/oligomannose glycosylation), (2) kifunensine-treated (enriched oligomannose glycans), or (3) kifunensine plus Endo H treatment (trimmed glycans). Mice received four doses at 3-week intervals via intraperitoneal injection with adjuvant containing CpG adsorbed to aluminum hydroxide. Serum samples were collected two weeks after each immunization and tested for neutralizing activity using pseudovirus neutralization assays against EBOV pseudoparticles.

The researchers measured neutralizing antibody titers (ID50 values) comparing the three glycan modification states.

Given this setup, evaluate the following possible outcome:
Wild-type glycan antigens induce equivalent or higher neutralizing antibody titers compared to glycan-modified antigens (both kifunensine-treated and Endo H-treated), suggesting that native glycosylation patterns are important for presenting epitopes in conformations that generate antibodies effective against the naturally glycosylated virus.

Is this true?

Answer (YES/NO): NO